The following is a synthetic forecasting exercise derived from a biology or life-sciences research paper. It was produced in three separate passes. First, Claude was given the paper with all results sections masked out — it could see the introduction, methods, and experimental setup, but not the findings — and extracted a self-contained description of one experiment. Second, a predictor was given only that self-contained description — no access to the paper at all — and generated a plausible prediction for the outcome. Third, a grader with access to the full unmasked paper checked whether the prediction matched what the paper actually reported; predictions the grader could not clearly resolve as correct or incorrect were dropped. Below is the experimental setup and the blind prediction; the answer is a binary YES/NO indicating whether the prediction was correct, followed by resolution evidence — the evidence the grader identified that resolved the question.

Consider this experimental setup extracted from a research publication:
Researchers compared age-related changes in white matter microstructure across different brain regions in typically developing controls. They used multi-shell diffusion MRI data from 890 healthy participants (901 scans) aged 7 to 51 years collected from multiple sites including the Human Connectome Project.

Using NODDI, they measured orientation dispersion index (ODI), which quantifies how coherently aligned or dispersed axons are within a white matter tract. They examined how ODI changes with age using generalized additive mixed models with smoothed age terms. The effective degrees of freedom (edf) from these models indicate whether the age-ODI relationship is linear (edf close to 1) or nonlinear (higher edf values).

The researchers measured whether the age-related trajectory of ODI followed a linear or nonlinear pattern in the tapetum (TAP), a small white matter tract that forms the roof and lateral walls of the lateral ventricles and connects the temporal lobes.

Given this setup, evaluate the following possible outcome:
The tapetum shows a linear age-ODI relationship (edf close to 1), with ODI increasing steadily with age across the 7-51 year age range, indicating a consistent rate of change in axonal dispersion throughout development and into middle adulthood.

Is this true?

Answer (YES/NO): NO